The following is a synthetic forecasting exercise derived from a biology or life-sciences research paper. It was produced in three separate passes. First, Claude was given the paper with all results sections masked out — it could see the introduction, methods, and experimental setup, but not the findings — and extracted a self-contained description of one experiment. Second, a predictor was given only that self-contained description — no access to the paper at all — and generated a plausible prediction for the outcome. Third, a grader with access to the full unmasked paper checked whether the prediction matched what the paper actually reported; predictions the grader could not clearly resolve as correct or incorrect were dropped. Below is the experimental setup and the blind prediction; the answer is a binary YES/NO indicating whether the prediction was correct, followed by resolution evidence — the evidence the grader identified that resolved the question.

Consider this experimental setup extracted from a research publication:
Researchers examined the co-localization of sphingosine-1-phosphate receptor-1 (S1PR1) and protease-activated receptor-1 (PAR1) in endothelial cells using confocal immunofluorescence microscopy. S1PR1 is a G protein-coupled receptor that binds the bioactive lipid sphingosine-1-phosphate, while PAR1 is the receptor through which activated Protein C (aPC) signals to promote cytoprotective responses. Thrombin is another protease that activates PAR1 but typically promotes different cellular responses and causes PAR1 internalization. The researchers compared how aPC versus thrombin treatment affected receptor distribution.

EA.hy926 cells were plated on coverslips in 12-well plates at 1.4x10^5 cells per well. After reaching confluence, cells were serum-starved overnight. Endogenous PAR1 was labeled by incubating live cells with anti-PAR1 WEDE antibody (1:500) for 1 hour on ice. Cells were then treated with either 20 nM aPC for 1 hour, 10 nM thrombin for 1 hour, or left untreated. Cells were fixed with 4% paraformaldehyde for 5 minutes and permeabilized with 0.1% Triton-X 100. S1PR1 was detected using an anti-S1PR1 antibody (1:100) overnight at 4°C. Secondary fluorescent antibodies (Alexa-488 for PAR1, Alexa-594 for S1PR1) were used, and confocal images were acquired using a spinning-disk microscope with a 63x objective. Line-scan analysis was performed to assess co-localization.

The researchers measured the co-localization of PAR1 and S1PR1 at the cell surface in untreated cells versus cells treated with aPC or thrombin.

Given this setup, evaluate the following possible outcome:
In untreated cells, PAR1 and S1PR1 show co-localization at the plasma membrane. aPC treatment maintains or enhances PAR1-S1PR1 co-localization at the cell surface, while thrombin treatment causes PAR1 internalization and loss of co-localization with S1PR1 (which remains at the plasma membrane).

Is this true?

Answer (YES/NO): YES